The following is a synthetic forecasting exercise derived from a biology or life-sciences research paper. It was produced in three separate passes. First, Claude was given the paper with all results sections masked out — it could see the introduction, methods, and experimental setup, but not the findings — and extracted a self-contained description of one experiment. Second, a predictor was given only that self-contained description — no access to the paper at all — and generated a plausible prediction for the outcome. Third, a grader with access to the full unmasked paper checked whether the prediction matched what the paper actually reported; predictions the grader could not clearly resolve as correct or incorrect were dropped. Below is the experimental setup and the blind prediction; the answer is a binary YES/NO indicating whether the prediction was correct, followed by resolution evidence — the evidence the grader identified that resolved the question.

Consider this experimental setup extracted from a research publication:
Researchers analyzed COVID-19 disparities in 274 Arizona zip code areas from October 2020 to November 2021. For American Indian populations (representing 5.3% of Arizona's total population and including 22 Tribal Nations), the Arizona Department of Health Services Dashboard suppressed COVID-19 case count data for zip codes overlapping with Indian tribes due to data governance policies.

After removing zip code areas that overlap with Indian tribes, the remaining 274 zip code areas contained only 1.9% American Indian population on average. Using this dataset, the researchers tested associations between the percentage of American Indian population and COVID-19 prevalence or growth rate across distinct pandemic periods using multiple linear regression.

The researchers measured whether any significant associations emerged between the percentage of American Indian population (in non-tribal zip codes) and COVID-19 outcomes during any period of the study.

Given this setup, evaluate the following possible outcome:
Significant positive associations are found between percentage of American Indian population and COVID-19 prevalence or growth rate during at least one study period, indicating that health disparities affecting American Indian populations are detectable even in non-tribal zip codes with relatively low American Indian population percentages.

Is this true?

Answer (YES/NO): NO